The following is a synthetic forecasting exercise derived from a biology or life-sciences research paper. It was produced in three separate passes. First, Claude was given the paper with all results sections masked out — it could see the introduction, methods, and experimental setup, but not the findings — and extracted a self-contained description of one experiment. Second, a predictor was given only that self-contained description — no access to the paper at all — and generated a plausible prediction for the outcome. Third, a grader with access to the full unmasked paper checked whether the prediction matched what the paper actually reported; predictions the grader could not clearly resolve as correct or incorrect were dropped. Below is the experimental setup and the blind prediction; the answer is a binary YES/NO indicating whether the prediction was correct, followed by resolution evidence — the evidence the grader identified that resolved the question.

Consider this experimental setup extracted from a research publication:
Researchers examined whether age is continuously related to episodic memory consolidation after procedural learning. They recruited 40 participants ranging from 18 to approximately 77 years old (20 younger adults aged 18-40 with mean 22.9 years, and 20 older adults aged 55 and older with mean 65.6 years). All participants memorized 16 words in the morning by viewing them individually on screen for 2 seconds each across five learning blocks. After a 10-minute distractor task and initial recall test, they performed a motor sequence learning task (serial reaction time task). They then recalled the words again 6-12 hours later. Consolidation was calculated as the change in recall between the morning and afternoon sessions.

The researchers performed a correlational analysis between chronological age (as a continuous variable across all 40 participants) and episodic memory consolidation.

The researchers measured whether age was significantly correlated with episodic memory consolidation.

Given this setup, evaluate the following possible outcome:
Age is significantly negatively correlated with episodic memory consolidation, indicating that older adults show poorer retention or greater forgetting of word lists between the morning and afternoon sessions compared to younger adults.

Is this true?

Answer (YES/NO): NO